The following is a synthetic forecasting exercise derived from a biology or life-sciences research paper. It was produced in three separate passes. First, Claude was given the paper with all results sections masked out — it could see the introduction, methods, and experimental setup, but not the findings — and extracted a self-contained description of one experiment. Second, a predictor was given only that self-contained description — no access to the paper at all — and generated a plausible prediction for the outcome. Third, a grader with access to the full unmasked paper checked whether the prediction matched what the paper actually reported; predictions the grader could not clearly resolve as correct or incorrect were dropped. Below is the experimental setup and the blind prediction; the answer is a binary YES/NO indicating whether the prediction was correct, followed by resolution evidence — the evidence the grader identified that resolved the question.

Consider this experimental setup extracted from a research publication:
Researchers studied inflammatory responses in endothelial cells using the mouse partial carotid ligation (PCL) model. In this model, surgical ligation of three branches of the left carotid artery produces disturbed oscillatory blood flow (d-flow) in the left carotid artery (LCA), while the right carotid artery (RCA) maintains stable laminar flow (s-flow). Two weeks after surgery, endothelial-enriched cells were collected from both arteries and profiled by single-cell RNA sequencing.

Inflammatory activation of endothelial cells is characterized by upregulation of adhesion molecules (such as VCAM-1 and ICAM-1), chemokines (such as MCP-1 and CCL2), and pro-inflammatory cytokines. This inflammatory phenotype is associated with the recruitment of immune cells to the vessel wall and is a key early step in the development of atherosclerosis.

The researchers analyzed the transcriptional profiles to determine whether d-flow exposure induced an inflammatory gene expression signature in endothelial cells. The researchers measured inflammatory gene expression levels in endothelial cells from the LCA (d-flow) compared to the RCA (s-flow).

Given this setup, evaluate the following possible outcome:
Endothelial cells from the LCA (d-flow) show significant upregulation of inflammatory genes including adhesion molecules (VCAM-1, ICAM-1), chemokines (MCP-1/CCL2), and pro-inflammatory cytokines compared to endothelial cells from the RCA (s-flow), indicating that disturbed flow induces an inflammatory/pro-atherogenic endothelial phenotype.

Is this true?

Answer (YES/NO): NO